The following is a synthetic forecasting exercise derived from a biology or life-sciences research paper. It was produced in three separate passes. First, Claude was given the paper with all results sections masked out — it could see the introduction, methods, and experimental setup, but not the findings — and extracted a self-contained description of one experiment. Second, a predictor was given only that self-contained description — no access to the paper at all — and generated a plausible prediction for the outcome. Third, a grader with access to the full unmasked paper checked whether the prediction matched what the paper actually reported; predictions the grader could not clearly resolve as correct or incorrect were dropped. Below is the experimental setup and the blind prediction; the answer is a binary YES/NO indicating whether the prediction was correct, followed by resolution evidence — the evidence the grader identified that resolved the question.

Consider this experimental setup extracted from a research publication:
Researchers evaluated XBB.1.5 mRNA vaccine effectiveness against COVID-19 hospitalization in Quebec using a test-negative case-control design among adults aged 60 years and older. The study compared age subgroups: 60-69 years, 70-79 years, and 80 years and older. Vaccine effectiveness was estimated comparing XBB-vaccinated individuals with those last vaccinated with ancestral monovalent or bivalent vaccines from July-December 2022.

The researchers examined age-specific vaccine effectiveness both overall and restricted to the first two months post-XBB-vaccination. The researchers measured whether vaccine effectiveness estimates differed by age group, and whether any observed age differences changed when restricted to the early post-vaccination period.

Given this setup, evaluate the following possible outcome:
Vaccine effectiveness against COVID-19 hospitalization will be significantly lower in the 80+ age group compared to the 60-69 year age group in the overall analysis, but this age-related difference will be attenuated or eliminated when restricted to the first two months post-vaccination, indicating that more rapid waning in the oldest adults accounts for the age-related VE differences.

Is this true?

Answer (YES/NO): NO